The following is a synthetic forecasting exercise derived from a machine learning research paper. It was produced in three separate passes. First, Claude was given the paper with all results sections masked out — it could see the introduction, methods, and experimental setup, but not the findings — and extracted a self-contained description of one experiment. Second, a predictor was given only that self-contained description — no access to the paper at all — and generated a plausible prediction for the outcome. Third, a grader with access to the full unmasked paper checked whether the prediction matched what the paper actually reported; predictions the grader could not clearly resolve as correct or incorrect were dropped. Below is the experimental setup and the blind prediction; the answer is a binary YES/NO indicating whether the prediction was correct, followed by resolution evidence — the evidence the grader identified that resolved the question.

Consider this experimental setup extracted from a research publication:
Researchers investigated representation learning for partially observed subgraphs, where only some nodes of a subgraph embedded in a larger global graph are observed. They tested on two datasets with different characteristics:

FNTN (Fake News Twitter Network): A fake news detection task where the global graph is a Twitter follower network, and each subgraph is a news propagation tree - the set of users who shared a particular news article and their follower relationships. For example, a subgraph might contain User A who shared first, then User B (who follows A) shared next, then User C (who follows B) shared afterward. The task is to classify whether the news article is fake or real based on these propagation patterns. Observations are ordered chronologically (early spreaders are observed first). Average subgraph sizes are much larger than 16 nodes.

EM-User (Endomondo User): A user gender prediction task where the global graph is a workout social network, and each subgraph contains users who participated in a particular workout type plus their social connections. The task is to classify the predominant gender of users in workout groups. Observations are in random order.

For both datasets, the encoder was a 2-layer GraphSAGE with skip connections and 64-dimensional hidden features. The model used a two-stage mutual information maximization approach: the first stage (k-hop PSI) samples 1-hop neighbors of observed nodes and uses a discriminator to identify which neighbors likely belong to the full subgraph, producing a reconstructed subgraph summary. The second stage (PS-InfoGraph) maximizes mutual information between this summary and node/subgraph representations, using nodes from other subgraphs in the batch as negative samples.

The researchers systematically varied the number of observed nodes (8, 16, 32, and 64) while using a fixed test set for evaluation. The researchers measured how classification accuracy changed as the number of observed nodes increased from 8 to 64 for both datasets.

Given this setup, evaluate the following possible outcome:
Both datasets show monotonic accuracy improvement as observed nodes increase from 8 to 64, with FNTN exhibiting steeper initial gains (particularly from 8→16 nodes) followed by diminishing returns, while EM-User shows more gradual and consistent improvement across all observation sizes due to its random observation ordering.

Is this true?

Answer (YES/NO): NO